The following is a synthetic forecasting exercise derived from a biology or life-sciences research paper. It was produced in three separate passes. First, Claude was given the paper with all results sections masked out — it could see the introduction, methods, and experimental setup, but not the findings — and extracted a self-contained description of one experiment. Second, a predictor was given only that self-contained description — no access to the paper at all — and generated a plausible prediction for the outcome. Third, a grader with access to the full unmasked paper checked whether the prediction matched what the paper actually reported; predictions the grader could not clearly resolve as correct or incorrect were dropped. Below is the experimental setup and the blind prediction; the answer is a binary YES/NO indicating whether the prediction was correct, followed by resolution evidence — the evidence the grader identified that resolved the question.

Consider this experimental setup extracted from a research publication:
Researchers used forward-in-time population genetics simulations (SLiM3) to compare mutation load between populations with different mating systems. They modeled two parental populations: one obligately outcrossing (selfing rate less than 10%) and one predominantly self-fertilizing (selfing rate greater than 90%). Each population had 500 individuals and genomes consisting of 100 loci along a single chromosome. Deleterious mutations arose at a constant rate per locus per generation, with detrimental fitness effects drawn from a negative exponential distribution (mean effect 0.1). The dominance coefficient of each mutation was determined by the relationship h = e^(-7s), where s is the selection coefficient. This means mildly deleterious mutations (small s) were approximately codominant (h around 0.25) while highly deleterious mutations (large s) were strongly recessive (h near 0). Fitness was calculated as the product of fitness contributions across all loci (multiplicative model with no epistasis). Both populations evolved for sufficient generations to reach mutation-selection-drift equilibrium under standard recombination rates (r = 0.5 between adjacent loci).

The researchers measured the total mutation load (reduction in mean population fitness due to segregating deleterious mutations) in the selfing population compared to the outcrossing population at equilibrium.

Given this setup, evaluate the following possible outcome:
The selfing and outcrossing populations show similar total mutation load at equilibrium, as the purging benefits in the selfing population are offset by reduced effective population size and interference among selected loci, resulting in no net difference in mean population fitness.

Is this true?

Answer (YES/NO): NO